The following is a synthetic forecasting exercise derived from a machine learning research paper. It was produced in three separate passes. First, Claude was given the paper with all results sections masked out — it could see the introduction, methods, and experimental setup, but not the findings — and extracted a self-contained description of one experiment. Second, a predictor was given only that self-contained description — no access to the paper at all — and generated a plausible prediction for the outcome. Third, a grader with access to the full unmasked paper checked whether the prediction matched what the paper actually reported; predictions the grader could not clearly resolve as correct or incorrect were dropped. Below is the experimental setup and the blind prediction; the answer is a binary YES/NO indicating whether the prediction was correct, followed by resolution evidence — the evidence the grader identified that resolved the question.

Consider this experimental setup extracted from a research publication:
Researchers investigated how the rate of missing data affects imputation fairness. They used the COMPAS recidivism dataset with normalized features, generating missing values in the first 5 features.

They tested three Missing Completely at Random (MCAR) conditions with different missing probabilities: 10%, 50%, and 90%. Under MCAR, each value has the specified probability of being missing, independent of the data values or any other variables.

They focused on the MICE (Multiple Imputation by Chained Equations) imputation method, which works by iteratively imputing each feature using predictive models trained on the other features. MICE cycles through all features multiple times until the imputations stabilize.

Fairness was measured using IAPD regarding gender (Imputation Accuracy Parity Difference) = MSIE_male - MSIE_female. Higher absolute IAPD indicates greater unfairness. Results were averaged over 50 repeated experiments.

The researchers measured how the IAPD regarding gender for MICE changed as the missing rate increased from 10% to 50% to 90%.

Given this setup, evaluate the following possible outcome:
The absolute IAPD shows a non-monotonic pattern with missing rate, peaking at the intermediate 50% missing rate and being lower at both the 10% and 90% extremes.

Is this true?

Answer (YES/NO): YES